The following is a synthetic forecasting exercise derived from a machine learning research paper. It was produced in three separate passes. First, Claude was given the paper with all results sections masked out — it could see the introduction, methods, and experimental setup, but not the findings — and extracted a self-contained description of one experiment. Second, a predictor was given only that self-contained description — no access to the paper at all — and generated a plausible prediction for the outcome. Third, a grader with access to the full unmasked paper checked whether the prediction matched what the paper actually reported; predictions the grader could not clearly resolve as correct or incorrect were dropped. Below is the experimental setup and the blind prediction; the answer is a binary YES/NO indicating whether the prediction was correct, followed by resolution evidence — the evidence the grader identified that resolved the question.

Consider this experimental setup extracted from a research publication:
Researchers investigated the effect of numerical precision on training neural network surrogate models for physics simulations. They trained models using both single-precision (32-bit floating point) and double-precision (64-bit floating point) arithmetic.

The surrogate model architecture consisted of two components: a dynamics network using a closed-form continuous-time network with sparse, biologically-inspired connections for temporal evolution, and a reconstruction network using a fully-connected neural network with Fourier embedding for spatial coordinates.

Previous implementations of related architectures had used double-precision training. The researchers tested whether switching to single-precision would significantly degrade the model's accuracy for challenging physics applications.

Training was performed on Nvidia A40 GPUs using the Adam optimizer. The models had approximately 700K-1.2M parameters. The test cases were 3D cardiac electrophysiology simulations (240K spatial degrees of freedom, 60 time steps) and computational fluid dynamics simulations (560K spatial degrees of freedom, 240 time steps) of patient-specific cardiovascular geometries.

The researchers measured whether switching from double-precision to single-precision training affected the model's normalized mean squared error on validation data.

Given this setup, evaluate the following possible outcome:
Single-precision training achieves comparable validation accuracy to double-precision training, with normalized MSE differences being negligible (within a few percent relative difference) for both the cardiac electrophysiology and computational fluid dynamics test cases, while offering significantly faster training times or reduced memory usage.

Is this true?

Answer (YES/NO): YES